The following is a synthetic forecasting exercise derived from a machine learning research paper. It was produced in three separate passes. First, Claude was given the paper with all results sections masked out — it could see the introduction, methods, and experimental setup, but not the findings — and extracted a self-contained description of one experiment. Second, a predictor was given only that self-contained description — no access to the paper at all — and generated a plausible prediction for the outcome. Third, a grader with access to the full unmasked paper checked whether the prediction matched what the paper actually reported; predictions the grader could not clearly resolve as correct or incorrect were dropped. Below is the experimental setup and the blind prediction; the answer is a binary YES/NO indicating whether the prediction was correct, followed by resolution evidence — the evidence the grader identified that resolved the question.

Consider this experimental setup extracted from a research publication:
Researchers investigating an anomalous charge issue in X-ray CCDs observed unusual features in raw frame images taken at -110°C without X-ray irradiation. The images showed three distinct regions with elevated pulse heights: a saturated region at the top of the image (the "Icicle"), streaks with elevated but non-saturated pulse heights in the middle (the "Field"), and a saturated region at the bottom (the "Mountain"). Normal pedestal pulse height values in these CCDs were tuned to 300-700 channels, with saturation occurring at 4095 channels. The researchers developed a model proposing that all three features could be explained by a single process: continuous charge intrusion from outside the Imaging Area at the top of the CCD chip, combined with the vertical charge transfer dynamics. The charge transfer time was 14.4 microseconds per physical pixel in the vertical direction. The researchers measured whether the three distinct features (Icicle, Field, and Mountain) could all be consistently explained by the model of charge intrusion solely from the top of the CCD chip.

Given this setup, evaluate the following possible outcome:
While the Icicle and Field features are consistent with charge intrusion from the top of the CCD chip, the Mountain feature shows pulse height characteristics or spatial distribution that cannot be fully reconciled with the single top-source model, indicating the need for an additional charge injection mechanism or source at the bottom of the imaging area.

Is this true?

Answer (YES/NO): NO